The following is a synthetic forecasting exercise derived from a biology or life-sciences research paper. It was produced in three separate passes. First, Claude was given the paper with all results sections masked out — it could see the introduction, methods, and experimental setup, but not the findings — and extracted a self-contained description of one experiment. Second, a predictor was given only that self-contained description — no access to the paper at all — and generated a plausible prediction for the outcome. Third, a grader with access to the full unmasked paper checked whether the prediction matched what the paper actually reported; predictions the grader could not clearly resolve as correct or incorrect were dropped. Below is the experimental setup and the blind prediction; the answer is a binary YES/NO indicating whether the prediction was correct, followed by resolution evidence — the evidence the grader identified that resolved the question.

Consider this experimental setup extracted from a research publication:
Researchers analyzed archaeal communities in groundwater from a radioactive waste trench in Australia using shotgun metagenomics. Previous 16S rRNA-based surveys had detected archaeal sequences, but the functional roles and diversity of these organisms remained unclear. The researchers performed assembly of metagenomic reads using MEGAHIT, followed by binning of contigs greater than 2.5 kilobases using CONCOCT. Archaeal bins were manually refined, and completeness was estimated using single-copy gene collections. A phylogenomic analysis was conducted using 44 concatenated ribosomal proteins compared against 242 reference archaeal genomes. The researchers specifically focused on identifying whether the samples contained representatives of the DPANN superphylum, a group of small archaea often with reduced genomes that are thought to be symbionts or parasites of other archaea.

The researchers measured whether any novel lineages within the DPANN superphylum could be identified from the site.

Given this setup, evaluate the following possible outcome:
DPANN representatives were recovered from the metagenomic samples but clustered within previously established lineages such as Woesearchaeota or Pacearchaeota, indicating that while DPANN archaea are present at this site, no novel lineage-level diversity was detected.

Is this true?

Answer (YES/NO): NO